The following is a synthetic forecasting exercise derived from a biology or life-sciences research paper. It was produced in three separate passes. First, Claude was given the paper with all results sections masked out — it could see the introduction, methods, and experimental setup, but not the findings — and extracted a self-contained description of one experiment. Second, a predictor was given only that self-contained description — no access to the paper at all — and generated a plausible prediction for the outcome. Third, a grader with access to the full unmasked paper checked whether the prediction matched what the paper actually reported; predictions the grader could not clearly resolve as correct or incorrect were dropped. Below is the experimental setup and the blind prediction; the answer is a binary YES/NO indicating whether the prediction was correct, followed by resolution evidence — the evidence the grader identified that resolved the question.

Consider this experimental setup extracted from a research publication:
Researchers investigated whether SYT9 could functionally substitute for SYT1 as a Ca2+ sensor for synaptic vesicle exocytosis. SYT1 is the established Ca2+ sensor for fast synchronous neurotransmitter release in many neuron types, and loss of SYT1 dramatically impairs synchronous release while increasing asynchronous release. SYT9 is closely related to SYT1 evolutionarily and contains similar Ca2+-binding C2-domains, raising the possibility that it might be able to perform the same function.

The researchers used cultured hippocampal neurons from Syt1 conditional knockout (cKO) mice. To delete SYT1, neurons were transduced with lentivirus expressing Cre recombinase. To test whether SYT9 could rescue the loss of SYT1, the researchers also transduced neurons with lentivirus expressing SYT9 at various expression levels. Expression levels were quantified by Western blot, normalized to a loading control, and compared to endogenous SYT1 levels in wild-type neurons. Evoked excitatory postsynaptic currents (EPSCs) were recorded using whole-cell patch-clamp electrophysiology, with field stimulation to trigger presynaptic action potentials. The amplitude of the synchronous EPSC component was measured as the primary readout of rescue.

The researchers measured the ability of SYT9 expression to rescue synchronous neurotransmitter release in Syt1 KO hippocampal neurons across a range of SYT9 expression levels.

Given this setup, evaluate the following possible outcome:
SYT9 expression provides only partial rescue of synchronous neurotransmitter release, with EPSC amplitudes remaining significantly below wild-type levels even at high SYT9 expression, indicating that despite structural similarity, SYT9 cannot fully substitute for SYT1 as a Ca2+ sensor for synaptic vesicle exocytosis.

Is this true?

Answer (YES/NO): YES